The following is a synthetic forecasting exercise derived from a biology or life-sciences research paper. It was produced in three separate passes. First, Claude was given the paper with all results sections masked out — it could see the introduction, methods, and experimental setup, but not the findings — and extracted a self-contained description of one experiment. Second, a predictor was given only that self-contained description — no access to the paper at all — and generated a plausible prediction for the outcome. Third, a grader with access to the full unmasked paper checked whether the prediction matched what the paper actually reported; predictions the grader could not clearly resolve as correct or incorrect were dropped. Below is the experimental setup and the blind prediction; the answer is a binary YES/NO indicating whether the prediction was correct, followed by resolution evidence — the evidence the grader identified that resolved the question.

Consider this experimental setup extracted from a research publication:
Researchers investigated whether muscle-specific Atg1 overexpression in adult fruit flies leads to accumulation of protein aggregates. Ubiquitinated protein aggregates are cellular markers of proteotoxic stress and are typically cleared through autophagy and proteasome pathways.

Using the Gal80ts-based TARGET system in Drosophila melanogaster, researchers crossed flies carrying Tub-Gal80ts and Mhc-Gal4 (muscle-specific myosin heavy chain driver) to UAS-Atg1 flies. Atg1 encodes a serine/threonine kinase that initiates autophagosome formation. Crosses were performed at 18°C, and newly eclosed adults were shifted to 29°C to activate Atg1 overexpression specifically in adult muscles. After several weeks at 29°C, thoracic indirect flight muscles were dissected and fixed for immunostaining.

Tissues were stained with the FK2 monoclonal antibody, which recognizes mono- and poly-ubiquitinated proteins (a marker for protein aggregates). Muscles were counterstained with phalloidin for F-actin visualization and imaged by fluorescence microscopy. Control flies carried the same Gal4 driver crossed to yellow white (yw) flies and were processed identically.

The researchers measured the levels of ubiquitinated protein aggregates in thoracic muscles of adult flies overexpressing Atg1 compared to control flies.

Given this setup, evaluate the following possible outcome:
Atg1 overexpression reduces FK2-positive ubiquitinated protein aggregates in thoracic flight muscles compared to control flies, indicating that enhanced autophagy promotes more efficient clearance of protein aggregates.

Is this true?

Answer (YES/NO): NO